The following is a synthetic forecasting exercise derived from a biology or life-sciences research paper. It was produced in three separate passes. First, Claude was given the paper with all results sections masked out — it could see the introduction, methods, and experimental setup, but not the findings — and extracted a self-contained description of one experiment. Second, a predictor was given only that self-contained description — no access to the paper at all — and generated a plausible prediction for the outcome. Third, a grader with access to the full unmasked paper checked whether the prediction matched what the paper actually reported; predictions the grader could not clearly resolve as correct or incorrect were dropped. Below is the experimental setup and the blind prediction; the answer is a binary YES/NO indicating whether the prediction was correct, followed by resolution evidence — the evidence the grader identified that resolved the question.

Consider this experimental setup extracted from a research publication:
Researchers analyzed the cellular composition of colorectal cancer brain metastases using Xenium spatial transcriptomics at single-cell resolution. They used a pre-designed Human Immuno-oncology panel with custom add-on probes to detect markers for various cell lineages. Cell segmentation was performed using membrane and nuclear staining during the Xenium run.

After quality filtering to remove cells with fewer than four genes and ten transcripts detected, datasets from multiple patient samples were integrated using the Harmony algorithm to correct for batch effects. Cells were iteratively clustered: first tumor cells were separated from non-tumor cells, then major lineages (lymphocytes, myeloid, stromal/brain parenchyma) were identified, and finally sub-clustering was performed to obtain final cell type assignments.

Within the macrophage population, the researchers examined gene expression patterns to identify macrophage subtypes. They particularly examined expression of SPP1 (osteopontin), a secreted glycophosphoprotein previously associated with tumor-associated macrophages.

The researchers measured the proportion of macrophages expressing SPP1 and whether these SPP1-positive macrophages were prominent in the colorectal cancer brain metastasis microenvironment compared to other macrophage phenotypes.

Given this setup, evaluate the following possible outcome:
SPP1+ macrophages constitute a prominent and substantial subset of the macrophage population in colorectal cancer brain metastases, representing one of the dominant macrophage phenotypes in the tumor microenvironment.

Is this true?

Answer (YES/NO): YES